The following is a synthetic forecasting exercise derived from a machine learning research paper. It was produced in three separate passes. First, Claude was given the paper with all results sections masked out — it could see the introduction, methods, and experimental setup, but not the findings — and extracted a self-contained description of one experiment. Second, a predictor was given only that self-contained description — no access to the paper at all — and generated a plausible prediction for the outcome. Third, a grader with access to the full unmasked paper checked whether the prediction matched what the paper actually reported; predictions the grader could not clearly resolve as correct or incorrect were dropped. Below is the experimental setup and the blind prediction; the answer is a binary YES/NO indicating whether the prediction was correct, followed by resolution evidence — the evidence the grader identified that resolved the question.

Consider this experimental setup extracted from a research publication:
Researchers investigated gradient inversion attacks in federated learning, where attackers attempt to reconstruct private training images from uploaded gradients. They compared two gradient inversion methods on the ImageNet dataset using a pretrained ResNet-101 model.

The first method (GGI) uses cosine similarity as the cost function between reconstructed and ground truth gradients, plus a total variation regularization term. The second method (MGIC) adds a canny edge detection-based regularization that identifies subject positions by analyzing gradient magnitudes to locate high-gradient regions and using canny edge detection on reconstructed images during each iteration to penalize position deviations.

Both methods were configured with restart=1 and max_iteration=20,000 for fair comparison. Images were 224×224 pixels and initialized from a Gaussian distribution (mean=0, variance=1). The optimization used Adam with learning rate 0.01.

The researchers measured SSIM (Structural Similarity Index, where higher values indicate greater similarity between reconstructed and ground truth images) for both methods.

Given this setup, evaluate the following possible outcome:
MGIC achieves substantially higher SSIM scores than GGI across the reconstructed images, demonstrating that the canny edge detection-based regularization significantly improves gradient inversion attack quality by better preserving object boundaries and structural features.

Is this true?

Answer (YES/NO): NO